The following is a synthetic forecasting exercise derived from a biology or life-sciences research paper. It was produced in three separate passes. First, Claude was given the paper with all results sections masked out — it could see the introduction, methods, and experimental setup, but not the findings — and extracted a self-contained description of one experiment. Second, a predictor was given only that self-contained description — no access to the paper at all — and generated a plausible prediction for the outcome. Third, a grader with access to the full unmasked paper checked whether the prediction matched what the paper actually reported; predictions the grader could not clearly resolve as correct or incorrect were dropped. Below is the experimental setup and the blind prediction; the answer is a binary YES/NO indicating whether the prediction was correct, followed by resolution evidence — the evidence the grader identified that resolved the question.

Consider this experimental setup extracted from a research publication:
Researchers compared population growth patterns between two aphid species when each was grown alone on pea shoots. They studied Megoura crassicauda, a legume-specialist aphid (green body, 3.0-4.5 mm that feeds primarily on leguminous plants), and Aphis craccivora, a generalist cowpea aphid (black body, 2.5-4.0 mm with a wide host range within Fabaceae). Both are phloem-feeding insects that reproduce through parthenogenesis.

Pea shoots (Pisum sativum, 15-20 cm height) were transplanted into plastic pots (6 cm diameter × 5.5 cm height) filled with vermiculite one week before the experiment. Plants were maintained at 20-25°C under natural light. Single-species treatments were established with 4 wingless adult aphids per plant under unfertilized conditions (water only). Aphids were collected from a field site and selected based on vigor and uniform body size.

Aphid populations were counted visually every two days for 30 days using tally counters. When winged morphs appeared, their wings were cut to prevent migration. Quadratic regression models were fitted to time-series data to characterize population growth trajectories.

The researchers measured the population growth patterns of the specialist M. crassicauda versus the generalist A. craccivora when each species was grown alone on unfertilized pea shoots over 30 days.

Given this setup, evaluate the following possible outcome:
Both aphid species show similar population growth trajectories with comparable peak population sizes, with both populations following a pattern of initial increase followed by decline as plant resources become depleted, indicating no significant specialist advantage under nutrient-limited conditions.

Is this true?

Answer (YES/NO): NO